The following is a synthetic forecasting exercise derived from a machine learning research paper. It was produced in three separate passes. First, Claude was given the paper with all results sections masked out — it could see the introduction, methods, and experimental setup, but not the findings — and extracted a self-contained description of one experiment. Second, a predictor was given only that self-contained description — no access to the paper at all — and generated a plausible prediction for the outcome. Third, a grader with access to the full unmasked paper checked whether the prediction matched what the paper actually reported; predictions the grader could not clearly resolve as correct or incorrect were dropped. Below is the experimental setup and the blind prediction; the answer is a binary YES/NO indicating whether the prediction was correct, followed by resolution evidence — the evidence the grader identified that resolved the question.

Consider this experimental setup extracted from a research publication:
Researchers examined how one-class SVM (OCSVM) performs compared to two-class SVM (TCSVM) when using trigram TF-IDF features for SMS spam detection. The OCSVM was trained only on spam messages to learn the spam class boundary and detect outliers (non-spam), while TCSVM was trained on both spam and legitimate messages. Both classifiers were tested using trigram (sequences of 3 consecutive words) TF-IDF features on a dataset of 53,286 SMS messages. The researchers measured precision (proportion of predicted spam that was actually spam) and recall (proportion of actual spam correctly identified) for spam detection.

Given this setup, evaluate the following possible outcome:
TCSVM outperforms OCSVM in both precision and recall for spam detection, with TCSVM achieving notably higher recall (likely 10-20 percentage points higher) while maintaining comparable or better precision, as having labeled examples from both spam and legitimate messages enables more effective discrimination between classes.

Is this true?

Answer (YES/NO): NO